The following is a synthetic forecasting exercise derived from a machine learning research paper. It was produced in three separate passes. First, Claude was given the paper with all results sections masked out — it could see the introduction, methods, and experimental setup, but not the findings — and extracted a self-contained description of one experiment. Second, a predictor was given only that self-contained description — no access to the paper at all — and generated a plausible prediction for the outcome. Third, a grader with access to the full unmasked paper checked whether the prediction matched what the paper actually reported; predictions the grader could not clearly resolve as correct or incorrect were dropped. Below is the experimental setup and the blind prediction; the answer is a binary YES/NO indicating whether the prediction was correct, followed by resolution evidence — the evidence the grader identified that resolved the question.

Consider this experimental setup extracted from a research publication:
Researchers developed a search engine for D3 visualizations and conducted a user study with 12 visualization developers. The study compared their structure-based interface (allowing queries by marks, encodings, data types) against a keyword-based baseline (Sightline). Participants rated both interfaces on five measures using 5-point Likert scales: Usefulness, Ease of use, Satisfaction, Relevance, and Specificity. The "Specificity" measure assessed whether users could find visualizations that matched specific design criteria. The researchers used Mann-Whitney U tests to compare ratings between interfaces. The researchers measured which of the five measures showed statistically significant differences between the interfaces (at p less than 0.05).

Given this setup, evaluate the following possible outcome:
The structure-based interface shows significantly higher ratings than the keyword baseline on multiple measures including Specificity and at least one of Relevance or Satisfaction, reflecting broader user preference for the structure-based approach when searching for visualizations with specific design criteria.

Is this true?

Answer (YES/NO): YES